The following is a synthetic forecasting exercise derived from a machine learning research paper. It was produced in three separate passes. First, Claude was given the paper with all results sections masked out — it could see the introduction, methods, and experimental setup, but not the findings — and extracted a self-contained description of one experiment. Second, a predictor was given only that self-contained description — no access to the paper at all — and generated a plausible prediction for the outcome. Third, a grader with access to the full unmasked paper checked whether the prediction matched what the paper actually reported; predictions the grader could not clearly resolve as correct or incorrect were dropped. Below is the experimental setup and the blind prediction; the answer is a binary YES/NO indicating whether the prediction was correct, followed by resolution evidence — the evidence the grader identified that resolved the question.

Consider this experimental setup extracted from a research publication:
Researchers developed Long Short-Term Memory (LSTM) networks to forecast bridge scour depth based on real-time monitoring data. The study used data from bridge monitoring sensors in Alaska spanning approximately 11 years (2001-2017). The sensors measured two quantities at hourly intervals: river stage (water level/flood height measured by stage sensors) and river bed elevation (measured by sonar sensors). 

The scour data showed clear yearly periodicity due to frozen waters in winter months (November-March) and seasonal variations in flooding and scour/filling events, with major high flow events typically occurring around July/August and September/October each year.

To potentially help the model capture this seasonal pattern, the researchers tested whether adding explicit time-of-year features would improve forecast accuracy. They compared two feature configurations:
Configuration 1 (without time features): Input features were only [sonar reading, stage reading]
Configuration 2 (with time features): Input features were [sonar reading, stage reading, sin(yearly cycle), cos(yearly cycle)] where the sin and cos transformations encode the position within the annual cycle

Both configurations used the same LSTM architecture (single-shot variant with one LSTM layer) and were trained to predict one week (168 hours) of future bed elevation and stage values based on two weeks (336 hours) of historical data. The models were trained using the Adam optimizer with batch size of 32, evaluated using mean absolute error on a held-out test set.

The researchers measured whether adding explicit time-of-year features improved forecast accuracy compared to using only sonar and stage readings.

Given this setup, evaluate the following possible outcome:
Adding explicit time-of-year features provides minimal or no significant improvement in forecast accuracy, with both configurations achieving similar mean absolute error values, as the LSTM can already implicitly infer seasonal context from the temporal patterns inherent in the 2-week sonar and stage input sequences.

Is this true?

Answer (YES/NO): YES